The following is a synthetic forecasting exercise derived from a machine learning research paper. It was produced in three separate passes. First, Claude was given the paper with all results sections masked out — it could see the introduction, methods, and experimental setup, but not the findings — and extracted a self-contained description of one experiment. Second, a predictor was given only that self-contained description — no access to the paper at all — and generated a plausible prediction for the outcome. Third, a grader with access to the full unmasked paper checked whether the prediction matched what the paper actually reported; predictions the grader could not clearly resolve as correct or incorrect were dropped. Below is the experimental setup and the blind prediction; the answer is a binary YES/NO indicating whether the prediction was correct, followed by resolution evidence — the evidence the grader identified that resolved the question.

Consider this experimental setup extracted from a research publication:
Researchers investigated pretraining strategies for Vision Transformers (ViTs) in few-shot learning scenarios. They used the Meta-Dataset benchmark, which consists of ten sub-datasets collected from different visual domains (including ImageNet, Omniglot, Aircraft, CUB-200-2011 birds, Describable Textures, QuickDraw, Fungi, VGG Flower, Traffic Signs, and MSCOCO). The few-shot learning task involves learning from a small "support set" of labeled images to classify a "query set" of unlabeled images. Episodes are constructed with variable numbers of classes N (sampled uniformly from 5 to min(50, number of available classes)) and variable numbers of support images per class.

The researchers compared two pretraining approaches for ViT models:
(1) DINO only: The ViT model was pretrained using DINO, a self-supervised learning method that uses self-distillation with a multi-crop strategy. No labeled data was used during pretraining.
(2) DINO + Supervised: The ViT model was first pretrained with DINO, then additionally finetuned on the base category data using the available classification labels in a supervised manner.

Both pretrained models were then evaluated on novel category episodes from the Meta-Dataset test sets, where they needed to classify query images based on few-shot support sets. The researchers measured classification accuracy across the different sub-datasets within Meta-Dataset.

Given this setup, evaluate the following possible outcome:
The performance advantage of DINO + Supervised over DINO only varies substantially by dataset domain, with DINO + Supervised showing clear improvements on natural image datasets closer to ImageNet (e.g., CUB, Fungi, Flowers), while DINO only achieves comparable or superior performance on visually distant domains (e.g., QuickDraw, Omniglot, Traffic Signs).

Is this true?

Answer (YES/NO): NO